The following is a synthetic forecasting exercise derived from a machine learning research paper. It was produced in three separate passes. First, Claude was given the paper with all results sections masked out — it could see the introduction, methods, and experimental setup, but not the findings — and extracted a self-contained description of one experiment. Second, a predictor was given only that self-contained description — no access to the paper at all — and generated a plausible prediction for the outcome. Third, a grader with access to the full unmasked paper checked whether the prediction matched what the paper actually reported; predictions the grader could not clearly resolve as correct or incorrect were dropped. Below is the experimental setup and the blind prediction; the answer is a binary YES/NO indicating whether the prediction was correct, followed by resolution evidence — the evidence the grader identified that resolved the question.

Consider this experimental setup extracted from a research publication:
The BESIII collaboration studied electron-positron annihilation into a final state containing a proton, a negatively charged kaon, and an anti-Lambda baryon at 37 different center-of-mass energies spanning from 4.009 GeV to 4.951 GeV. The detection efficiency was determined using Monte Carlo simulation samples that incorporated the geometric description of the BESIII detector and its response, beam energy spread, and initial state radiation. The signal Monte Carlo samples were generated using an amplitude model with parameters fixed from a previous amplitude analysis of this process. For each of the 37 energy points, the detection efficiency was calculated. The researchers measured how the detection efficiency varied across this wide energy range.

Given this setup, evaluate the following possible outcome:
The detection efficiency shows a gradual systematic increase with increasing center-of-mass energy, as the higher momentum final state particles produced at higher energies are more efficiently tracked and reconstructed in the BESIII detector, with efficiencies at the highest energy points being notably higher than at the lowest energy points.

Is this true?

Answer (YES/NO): NO